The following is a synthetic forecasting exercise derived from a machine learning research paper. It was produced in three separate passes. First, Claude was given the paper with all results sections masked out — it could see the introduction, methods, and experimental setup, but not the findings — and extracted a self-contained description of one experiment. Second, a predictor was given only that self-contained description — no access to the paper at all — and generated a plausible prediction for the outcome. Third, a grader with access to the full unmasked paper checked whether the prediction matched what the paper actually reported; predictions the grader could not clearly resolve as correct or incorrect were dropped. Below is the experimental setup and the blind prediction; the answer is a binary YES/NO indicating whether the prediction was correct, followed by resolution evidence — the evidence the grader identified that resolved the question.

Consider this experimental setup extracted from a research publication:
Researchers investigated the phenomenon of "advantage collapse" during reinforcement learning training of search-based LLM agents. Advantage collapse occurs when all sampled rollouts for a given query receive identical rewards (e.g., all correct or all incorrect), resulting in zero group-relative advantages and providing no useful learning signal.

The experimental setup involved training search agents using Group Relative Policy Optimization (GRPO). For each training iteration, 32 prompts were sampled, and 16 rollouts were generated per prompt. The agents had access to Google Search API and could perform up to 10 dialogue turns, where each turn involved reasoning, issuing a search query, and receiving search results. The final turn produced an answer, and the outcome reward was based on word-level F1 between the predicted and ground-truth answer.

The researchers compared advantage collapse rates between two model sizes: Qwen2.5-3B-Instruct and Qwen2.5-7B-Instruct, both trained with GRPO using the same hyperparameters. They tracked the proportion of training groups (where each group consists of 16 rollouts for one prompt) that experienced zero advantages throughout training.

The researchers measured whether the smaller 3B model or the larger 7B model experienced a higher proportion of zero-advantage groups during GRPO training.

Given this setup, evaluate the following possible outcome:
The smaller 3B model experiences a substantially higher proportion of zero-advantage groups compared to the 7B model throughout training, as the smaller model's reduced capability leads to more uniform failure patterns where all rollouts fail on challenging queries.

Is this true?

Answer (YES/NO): YES